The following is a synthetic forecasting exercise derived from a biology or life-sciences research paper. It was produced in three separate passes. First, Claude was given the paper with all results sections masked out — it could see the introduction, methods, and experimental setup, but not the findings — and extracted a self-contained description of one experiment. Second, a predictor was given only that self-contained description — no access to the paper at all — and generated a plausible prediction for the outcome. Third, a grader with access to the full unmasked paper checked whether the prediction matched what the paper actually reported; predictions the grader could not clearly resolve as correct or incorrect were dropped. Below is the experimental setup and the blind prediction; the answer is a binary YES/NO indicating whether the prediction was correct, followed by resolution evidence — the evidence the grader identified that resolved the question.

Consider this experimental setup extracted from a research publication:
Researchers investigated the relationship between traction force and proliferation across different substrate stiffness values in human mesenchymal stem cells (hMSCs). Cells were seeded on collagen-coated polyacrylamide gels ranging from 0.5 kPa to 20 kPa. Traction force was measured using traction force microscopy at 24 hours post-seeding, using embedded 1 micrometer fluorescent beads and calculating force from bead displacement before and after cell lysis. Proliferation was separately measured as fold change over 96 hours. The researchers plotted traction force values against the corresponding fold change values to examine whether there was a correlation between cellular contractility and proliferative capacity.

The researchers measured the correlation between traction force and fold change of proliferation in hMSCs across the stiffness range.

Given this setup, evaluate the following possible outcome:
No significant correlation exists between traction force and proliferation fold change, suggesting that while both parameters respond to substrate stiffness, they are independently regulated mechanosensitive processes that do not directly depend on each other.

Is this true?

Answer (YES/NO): NO